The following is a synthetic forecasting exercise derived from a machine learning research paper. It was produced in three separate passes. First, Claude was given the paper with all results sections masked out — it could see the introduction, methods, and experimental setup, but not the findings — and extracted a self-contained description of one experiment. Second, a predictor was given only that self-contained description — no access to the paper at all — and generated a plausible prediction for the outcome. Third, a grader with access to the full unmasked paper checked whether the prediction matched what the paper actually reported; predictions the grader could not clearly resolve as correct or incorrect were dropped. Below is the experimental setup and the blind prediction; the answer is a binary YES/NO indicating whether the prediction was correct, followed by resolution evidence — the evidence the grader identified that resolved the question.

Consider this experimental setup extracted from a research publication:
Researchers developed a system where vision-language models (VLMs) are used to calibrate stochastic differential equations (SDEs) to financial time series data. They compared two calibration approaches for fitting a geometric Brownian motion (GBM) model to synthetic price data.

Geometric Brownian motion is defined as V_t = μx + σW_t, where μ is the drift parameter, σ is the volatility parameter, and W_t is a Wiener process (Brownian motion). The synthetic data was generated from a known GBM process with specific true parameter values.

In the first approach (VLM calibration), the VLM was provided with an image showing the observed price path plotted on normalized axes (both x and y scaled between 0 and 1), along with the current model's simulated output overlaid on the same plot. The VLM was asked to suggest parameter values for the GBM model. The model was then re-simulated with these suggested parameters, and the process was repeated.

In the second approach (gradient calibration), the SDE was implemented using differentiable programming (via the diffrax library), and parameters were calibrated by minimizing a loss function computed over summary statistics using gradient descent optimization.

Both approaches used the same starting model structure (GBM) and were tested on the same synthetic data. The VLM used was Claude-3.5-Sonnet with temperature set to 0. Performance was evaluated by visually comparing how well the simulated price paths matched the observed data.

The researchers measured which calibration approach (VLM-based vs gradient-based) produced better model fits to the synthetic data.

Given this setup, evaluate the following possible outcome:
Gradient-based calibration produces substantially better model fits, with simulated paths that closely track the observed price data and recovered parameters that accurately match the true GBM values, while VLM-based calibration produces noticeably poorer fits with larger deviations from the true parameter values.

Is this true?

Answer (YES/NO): NO